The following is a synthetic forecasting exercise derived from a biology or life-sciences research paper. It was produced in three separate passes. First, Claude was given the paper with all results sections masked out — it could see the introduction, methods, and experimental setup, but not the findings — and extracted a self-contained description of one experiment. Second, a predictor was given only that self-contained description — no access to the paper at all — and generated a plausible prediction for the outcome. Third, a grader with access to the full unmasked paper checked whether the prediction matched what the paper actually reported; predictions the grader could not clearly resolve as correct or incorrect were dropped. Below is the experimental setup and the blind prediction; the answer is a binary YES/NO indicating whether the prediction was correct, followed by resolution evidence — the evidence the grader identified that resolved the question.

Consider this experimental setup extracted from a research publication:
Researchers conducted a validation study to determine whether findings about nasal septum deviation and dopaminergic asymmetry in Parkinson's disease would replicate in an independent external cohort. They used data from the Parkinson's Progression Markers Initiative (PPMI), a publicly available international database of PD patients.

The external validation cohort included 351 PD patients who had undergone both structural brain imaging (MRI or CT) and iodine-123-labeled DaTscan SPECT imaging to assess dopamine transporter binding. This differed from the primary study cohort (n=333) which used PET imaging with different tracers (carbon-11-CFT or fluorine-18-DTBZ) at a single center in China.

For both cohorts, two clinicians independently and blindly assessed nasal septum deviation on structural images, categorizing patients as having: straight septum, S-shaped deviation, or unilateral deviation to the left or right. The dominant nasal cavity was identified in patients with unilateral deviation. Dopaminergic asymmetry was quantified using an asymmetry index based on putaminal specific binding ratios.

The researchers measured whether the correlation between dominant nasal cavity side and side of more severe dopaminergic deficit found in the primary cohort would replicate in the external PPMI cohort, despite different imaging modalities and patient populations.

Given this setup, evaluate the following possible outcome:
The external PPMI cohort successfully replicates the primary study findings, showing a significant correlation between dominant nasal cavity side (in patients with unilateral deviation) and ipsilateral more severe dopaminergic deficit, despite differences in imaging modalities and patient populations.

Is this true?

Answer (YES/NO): YES